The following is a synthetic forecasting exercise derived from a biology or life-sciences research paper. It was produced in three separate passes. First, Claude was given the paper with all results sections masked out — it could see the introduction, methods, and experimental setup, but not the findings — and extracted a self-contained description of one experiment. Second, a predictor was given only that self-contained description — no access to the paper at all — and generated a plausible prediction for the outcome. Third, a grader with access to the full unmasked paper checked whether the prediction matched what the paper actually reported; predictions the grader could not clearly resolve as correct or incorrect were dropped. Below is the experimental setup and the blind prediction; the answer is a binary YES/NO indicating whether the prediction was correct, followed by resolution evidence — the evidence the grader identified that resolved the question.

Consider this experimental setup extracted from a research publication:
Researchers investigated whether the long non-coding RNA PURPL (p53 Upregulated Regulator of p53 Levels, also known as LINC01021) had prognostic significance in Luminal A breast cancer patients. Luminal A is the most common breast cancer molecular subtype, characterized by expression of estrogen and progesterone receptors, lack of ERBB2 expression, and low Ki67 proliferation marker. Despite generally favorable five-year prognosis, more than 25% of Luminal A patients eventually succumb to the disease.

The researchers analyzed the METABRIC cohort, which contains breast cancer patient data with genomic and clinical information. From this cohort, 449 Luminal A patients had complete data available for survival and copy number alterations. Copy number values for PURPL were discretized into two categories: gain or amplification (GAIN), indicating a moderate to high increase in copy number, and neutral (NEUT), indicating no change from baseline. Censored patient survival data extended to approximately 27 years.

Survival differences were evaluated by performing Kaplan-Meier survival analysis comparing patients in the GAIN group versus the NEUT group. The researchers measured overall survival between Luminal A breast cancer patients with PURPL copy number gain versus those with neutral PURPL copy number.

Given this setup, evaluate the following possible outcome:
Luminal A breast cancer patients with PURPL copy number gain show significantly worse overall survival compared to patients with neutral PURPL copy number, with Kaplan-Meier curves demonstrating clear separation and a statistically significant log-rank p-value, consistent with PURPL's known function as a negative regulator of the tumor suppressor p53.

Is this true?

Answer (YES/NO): YES